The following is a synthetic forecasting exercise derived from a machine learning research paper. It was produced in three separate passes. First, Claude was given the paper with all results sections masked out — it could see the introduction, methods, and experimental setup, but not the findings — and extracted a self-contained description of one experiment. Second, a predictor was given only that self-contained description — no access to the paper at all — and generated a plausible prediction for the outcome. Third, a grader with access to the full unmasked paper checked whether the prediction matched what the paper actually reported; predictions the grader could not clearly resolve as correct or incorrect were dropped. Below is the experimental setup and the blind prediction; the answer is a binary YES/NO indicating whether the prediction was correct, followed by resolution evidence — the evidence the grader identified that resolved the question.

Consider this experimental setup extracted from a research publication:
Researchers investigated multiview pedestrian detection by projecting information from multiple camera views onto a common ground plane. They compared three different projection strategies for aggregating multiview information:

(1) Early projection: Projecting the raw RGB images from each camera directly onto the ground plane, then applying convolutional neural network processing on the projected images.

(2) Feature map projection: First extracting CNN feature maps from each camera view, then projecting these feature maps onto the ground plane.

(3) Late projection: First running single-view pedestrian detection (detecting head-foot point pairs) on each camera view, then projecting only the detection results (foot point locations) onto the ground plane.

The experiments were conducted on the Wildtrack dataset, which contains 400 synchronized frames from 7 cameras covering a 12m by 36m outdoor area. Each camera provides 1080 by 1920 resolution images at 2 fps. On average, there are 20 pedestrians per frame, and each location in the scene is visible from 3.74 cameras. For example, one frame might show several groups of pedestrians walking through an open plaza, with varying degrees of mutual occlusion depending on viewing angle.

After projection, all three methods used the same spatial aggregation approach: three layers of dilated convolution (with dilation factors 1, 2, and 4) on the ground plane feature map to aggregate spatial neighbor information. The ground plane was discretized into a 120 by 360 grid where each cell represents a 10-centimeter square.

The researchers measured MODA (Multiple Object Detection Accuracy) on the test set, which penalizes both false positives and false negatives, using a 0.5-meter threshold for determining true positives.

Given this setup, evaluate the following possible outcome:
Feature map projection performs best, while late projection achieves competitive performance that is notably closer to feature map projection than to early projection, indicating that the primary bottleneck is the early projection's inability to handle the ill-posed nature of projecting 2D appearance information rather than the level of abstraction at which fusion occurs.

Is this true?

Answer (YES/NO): NO